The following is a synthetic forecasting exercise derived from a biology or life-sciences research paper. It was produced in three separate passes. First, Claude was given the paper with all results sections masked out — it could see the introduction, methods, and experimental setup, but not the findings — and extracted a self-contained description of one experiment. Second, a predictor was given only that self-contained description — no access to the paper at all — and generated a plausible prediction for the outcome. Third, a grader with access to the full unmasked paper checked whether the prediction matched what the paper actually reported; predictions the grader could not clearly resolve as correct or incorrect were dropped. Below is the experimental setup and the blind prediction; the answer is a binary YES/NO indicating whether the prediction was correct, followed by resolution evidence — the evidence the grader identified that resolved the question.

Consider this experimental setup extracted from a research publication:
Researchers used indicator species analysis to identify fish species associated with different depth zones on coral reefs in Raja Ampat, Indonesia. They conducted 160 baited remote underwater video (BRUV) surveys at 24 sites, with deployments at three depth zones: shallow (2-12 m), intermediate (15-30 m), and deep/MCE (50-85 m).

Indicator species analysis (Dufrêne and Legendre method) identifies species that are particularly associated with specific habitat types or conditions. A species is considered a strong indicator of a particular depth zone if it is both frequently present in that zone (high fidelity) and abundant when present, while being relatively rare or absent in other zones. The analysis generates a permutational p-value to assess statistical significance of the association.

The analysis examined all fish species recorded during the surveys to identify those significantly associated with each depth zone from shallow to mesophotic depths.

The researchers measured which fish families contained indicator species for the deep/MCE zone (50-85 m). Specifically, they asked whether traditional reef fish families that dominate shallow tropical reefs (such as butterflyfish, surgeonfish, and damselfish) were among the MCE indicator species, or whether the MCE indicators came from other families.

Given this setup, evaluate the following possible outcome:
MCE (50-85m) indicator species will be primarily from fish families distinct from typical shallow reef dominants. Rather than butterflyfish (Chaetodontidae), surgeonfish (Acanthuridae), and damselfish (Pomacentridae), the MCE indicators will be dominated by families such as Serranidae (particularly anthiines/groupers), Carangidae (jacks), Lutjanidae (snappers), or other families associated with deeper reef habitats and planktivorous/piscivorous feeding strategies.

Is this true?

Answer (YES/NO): NO